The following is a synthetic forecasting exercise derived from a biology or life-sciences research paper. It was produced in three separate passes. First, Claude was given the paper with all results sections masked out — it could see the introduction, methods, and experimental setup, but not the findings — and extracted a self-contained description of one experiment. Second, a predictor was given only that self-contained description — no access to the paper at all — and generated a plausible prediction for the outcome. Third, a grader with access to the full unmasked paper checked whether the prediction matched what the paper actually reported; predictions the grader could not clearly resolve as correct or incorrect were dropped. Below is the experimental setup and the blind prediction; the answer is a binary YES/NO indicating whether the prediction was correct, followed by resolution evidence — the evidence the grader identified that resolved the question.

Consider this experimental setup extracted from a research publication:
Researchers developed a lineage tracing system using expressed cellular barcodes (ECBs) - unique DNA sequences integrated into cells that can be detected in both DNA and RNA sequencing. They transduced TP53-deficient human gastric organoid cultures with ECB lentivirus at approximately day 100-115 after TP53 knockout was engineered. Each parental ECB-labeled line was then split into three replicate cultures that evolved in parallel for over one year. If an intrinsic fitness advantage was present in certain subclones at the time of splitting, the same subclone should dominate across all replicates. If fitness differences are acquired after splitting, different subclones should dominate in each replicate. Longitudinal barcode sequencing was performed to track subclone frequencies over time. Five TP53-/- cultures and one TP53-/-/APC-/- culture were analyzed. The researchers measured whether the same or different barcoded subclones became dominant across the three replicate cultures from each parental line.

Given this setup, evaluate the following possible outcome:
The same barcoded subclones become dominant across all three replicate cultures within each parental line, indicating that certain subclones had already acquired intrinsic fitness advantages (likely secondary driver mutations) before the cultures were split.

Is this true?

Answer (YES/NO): YES